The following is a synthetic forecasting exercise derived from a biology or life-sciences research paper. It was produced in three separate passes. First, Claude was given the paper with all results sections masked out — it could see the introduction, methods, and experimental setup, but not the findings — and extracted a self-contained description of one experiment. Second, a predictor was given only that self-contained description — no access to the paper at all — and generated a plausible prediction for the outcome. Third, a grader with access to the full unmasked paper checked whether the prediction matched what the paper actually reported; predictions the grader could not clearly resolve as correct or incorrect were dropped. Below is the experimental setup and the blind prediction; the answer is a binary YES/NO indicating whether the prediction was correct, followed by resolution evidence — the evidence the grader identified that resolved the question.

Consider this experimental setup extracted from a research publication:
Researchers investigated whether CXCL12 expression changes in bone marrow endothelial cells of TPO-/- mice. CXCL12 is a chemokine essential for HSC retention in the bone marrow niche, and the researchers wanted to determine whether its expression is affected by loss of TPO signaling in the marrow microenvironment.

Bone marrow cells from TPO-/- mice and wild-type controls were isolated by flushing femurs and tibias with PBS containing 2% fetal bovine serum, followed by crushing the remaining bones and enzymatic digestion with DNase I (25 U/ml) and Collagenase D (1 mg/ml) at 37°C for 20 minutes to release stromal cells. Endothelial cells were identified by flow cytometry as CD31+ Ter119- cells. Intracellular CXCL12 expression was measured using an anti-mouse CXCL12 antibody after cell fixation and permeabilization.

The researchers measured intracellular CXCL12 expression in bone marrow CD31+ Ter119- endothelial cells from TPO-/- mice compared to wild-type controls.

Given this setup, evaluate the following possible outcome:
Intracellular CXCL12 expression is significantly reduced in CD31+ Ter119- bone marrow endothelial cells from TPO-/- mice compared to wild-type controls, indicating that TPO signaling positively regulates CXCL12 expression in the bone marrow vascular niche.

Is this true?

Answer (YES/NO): YES